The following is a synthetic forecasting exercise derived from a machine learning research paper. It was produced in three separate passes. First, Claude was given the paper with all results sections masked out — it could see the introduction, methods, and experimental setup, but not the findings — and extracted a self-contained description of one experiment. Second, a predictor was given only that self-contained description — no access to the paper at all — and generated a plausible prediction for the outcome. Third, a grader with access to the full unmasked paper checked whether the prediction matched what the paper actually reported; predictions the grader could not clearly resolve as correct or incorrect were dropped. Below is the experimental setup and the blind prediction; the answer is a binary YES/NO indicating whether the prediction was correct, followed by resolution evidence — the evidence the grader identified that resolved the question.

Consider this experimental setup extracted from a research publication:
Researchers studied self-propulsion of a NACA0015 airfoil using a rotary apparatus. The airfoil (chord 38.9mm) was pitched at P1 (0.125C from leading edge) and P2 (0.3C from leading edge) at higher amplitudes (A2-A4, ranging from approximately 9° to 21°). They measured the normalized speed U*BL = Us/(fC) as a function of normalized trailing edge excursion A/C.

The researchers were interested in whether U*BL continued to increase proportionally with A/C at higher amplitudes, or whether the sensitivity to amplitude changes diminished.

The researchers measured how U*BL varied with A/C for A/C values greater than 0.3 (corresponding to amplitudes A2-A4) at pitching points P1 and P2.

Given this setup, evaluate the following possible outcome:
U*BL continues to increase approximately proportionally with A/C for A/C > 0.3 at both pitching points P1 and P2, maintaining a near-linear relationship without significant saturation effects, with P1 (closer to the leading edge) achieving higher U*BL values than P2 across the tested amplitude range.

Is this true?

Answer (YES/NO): NO